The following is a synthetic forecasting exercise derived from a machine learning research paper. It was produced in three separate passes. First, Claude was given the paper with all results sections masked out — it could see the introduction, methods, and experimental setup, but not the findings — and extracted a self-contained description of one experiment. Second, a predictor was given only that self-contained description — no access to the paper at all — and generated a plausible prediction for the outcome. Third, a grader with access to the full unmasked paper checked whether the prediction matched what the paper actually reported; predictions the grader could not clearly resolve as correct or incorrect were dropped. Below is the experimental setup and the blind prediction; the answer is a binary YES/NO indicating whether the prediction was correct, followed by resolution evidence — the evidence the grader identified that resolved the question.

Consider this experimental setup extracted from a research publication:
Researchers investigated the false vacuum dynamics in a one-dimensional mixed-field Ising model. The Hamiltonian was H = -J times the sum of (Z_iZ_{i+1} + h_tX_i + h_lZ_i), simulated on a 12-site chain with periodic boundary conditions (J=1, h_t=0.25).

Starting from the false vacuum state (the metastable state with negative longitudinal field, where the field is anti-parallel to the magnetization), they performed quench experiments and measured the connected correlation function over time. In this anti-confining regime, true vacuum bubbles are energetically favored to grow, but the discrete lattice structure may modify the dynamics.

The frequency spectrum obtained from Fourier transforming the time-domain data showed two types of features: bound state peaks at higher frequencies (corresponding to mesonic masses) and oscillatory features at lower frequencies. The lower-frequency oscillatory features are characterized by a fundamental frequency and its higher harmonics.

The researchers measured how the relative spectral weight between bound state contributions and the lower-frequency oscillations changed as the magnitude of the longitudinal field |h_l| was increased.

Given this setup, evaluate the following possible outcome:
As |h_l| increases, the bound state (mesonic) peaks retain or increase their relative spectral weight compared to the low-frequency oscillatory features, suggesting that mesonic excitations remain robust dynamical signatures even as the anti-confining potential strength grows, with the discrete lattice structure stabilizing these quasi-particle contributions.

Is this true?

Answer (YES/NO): NO